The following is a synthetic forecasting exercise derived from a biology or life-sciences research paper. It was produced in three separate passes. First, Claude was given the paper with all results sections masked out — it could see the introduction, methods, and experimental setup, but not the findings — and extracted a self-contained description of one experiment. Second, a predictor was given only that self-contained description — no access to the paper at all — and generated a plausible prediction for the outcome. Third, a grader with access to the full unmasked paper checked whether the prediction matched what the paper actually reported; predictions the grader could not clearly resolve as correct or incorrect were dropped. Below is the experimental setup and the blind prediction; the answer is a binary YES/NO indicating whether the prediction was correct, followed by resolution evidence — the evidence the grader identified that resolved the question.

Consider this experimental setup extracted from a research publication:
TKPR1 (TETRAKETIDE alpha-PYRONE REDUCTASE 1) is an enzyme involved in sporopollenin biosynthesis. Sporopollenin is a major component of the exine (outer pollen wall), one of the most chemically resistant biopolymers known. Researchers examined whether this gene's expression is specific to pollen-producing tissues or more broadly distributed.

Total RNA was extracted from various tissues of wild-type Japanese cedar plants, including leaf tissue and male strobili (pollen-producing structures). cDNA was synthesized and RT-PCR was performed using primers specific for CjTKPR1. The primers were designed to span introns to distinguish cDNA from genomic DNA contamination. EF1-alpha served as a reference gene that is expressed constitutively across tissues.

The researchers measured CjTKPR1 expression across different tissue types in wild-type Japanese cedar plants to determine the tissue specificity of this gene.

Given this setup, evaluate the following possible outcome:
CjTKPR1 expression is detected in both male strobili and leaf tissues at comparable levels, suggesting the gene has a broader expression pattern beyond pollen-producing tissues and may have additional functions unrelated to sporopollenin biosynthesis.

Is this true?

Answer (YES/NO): NO